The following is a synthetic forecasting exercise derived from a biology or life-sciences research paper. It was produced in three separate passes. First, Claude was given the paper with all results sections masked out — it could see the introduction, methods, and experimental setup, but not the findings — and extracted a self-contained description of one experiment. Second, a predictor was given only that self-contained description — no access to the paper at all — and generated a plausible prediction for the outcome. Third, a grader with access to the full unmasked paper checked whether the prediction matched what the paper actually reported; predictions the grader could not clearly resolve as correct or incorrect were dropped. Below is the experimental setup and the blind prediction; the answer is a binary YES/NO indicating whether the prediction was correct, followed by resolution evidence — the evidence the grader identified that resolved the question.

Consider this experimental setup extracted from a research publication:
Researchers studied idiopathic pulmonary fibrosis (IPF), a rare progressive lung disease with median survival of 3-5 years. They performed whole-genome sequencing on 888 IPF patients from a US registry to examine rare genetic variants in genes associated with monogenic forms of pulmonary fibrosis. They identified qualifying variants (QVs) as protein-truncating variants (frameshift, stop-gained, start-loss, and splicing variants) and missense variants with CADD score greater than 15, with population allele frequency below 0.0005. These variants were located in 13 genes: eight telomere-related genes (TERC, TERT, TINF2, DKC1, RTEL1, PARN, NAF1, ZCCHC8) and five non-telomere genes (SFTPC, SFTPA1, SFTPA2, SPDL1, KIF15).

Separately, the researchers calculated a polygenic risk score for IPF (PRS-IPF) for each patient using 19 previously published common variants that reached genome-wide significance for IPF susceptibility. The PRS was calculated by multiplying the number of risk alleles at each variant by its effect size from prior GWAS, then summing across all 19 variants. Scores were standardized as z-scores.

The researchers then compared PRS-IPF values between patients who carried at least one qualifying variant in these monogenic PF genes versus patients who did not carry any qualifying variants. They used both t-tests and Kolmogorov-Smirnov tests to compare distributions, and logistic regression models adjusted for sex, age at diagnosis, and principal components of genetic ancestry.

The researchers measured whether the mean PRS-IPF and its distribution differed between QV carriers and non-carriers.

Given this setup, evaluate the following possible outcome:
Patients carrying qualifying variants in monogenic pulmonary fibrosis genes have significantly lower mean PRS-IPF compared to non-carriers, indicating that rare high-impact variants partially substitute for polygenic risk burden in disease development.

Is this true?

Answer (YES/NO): YES